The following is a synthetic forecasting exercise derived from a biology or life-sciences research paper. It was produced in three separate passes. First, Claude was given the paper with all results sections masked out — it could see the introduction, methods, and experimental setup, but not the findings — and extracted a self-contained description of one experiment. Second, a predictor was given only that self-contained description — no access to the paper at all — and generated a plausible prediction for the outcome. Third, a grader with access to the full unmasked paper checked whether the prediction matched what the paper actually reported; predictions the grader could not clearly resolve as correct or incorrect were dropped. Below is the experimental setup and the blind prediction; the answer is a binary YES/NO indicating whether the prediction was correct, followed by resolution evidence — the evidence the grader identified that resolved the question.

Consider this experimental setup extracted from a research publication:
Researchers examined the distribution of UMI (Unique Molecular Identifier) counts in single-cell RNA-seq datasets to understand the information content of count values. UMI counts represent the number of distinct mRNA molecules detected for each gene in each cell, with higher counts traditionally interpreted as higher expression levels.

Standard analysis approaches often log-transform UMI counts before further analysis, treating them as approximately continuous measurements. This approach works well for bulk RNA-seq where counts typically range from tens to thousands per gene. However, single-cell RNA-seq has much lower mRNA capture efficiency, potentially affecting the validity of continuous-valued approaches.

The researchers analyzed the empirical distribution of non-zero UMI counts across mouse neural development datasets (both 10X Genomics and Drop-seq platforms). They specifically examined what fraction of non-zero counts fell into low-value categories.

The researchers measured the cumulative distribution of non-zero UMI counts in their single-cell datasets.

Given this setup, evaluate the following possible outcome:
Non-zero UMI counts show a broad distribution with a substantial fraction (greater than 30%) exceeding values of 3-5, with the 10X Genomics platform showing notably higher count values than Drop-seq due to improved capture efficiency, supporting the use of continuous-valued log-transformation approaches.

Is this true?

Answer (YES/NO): NO